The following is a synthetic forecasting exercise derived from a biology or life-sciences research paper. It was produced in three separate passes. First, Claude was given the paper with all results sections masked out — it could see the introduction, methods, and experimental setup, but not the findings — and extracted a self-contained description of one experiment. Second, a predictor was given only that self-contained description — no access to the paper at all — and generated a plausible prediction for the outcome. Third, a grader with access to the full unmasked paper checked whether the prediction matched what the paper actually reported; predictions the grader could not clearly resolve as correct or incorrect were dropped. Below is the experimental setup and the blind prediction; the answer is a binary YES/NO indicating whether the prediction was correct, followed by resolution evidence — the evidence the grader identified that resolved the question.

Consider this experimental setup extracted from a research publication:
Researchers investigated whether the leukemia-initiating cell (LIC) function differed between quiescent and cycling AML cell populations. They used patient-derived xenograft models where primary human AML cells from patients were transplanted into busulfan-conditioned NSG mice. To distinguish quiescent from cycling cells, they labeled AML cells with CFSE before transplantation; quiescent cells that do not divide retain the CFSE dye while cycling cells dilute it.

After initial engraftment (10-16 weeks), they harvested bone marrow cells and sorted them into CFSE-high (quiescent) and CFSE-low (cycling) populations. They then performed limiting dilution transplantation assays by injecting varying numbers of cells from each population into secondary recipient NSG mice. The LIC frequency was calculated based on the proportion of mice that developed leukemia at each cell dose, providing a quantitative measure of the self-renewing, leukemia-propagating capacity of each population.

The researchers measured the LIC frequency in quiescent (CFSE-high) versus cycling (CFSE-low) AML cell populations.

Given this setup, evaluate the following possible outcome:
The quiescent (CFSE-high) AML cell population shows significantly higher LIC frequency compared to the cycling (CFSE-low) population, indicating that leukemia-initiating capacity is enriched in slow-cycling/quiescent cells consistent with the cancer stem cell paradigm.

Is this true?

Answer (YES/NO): YES